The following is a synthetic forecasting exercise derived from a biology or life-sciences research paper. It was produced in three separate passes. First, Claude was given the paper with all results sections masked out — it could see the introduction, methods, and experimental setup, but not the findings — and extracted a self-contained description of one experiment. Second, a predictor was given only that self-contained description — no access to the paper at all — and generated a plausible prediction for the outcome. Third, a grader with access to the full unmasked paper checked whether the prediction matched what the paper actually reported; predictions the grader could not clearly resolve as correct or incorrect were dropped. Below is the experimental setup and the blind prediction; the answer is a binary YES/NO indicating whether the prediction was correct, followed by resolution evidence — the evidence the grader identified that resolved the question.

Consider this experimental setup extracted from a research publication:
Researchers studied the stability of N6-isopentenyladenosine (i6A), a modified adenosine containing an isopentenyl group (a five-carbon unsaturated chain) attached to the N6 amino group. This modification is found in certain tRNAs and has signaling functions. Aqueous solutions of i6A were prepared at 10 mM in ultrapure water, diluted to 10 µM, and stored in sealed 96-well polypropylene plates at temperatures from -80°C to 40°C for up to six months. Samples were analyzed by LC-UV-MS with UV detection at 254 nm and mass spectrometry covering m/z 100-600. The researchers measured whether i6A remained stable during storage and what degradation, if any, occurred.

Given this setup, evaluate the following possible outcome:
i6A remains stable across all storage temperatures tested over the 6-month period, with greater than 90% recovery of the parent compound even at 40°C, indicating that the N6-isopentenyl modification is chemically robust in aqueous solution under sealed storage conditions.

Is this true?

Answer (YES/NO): NO